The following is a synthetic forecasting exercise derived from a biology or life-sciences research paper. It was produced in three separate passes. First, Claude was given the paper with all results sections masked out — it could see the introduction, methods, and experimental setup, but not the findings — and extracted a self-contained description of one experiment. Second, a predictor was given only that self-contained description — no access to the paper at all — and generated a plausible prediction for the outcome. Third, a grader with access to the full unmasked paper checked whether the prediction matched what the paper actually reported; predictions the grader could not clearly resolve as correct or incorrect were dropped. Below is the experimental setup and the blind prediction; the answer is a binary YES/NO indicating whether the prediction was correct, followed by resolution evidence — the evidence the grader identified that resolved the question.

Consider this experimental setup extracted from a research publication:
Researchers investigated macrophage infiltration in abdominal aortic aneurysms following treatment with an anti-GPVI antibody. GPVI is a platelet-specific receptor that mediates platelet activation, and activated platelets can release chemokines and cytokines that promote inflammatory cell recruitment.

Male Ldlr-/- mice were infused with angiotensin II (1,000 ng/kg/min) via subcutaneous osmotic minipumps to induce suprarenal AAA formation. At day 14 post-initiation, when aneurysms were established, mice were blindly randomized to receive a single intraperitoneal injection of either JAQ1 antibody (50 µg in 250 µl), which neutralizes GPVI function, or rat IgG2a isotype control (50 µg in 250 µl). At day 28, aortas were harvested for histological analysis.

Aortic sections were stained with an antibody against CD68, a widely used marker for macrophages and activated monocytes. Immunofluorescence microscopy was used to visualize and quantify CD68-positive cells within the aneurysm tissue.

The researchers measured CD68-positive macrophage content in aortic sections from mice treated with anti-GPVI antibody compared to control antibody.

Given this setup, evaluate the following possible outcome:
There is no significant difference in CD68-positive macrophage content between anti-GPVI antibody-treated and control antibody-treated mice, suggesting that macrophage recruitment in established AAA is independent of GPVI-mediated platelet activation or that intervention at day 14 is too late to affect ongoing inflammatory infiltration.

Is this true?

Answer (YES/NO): NO